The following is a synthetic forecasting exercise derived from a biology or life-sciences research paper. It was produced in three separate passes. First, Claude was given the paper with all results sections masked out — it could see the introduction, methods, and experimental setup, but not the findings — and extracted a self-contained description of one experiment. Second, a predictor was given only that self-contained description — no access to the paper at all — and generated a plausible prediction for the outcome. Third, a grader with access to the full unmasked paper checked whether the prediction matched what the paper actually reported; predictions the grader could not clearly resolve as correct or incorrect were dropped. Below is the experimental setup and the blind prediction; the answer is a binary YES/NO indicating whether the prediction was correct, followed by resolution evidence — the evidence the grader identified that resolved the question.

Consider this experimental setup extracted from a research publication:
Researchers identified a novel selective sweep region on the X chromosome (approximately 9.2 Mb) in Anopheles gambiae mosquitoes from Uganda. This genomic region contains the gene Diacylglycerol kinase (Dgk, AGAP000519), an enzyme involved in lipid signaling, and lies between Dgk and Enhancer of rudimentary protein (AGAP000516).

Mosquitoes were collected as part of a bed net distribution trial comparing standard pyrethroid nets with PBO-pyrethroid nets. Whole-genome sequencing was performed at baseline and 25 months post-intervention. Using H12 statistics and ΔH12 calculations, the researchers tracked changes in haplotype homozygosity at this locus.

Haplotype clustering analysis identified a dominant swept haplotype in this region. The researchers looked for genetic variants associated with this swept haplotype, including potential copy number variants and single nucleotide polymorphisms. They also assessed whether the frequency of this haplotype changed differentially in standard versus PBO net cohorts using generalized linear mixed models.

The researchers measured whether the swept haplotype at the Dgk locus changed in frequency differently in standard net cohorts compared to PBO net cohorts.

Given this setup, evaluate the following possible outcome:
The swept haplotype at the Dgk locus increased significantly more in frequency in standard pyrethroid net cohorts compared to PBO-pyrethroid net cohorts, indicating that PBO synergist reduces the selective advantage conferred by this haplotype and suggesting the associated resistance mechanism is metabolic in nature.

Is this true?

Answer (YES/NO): NO